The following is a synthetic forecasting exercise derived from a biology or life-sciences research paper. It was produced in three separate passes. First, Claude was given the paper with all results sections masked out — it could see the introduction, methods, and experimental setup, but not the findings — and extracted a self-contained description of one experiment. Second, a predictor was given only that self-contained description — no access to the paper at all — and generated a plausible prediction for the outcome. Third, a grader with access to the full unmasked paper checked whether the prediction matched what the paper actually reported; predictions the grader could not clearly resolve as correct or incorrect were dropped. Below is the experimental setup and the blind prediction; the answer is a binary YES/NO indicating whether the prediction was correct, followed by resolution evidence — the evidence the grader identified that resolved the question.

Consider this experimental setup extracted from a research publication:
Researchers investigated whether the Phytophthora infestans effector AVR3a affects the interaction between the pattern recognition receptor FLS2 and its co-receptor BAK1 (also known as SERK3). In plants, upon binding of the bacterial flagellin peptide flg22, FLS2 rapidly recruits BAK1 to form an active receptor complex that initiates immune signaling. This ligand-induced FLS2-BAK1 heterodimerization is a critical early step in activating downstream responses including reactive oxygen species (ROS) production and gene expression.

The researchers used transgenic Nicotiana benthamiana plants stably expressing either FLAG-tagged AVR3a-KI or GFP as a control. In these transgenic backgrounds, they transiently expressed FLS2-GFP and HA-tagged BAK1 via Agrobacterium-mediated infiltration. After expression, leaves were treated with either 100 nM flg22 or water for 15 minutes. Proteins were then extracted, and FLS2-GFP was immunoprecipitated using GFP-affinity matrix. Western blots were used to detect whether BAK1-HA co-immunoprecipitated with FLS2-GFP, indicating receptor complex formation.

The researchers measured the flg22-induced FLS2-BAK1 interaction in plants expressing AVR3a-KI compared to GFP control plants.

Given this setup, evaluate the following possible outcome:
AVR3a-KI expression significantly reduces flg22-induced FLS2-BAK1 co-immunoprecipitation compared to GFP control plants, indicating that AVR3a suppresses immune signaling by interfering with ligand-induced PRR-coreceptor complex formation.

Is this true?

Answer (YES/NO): NO